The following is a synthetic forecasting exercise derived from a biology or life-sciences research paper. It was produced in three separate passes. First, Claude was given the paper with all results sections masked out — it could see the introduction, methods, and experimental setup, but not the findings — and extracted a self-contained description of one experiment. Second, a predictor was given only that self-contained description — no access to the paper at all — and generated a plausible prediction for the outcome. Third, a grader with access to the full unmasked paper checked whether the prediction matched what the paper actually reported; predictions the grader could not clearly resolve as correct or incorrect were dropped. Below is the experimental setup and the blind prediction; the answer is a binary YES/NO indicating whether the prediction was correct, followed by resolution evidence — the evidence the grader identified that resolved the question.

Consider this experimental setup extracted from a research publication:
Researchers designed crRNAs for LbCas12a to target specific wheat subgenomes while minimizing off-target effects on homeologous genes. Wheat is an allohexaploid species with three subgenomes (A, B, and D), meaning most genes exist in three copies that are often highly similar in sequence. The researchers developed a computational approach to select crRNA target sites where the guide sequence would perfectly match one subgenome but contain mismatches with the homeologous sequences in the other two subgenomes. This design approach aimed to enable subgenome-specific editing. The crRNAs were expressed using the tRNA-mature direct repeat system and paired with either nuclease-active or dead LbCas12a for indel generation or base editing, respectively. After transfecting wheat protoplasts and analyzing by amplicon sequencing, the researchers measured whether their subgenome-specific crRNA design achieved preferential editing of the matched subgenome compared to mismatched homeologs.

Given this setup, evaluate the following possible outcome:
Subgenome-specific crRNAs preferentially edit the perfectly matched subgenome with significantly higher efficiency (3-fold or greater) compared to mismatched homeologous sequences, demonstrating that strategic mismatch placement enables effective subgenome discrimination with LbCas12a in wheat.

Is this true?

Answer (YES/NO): NO